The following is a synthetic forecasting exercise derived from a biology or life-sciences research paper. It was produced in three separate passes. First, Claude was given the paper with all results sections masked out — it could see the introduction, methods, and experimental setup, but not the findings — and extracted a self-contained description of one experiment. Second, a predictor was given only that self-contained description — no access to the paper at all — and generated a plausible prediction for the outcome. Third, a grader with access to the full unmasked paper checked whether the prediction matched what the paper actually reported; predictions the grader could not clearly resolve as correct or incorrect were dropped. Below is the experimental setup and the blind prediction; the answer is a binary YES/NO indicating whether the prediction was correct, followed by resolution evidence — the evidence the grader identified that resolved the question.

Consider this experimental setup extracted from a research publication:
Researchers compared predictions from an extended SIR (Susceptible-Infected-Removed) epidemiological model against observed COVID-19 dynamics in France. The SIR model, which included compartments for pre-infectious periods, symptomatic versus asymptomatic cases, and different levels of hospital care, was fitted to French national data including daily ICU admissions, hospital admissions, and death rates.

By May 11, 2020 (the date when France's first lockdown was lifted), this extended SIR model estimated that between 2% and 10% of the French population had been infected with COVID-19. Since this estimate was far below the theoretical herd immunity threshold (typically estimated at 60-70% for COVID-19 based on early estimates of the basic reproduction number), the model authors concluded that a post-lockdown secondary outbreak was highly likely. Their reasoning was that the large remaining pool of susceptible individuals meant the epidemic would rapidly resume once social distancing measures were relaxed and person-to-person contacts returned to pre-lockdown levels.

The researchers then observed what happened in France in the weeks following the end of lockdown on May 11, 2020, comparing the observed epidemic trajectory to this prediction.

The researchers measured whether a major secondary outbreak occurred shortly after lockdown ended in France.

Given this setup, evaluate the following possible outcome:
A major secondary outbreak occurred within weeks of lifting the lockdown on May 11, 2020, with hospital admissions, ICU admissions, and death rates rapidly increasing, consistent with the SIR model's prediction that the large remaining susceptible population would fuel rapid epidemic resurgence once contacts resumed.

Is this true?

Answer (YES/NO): NO